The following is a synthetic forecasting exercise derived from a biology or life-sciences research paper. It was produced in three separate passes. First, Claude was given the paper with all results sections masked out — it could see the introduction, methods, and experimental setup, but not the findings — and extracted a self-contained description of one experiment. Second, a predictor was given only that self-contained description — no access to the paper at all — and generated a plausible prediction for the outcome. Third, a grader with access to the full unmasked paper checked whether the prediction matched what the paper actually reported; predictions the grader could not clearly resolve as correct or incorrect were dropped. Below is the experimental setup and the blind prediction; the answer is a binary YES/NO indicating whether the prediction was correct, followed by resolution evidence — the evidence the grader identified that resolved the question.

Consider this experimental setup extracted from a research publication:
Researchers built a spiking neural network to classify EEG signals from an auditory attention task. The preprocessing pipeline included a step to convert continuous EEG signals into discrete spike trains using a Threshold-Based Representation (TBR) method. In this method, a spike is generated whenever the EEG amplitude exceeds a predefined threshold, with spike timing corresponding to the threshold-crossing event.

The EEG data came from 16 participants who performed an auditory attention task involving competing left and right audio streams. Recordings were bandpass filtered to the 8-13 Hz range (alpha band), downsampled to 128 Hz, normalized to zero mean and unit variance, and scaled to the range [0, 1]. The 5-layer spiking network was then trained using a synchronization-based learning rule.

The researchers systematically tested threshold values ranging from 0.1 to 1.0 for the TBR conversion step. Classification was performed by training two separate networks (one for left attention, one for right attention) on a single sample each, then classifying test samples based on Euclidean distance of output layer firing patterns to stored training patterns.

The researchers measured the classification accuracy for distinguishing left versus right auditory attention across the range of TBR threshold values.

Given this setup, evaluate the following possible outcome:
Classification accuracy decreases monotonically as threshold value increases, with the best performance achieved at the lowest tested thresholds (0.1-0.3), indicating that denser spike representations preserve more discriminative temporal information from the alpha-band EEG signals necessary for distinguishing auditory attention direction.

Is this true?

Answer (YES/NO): NO